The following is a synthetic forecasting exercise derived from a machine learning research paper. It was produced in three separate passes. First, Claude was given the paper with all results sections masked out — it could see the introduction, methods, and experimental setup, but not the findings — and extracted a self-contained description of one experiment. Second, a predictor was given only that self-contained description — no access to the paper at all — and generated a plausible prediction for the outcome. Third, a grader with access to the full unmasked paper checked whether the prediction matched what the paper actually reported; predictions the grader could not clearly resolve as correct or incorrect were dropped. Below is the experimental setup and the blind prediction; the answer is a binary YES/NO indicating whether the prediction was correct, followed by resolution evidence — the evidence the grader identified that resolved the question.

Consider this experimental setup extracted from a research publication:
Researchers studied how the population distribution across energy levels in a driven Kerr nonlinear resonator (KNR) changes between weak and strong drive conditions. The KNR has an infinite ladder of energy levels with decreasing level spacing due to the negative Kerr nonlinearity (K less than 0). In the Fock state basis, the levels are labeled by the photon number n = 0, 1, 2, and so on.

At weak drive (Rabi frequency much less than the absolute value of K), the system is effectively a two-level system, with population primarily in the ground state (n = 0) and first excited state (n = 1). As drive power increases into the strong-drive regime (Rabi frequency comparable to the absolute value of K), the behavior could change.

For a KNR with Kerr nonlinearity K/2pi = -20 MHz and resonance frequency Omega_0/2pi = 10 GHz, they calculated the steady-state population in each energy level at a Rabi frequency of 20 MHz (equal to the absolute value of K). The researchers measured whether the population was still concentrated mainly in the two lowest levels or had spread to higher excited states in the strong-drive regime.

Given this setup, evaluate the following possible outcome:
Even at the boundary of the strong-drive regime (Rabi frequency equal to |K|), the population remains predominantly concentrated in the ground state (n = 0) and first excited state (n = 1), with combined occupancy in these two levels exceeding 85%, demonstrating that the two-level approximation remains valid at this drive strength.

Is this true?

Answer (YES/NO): NO